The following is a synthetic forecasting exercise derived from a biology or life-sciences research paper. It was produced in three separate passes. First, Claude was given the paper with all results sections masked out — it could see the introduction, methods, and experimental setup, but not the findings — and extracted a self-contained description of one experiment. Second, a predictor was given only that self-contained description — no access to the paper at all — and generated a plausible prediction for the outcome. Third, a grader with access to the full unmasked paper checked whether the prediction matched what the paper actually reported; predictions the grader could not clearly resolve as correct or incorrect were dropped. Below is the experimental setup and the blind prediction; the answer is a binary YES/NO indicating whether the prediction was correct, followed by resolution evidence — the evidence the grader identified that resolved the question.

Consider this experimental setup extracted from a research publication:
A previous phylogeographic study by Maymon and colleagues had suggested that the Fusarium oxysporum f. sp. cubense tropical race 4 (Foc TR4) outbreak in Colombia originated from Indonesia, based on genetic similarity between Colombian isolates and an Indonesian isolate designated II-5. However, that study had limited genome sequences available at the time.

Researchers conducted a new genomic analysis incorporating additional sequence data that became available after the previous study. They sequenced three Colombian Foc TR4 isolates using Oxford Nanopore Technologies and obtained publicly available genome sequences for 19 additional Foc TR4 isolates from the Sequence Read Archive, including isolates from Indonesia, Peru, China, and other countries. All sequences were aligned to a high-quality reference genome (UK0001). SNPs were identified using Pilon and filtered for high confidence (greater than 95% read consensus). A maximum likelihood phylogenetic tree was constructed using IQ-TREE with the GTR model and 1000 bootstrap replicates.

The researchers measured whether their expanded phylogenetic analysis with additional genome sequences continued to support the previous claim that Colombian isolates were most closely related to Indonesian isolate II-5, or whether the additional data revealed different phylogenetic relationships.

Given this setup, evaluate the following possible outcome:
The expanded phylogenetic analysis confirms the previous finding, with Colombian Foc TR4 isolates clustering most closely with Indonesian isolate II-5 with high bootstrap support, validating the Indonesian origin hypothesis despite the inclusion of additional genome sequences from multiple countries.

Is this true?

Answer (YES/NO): NO